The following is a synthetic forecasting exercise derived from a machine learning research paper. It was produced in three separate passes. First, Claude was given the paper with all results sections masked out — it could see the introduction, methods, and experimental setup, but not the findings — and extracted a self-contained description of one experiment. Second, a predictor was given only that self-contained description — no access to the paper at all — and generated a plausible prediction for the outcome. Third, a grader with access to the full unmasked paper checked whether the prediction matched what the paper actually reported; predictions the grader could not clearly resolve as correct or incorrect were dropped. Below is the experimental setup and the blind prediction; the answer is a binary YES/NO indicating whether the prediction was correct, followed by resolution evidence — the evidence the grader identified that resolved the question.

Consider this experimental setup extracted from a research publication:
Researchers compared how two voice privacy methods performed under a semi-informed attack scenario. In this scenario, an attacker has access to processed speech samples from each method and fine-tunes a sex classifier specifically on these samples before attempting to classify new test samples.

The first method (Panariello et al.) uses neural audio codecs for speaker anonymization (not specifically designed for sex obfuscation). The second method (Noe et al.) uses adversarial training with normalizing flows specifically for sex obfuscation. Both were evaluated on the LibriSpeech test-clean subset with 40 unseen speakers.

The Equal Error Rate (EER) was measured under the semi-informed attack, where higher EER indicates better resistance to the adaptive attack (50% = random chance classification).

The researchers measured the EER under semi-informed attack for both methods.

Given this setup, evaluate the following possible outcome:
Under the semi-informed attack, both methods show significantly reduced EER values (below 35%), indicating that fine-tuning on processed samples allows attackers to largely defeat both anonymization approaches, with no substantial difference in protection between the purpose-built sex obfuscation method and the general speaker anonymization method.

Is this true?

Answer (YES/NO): NO